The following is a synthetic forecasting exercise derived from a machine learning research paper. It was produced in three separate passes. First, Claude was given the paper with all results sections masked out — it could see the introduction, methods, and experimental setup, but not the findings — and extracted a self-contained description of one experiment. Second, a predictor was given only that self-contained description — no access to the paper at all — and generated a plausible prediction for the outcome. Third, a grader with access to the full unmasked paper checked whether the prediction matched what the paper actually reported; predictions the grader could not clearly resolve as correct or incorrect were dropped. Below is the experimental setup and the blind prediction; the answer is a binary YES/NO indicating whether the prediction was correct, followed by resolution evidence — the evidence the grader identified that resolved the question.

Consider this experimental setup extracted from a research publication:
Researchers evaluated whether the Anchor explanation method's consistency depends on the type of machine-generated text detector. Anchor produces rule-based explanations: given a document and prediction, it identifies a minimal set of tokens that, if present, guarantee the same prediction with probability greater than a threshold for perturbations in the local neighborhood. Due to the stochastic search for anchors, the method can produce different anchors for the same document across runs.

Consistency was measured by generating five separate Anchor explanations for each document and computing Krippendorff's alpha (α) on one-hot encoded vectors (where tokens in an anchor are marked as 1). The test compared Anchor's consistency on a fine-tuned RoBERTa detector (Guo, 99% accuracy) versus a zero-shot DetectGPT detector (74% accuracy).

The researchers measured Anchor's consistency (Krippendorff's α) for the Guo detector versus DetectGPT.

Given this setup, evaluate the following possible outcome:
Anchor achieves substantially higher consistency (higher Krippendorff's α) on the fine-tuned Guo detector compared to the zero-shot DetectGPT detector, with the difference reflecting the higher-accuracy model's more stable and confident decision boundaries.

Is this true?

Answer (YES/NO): YES